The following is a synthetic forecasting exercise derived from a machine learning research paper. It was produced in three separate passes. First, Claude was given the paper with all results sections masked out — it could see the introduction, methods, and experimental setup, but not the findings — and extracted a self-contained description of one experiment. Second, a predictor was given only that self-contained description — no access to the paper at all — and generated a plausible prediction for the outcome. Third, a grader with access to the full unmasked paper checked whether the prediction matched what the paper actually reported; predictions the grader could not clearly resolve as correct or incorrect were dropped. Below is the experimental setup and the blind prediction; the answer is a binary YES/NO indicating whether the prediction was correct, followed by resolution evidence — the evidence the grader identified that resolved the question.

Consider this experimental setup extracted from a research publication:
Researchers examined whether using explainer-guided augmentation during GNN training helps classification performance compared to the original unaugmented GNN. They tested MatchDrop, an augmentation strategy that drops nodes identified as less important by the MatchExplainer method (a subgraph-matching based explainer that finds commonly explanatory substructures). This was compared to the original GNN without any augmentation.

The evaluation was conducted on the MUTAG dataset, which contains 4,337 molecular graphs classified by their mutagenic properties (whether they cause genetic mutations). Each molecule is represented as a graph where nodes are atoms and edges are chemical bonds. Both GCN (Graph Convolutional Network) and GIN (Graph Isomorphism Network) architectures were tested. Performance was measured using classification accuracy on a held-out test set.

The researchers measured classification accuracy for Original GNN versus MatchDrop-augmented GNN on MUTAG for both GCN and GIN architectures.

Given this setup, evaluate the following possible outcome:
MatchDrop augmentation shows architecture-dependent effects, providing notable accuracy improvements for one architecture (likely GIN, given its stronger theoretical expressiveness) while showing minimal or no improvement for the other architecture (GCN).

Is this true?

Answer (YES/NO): NO